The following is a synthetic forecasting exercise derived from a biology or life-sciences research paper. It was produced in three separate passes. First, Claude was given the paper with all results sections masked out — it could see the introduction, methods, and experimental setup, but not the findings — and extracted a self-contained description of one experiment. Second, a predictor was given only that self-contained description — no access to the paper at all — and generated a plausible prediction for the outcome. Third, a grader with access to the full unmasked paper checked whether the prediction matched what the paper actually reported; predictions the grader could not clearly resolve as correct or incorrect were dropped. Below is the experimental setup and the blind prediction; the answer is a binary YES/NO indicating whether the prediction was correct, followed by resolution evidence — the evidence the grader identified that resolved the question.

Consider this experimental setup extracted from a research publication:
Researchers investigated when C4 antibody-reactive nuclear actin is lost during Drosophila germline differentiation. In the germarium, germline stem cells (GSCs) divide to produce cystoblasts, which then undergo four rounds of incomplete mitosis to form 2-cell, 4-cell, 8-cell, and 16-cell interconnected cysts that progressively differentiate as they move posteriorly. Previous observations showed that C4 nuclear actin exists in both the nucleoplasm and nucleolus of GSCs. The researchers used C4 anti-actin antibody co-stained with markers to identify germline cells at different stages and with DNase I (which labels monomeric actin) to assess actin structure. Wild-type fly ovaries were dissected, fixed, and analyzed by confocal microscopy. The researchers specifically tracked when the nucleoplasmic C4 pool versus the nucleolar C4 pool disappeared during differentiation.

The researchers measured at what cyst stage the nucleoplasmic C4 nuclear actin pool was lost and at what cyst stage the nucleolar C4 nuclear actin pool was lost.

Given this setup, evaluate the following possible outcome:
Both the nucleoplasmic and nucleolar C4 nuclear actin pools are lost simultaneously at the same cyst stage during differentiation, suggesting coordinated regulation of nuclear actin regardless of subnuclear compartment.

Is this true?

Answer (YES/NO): NO